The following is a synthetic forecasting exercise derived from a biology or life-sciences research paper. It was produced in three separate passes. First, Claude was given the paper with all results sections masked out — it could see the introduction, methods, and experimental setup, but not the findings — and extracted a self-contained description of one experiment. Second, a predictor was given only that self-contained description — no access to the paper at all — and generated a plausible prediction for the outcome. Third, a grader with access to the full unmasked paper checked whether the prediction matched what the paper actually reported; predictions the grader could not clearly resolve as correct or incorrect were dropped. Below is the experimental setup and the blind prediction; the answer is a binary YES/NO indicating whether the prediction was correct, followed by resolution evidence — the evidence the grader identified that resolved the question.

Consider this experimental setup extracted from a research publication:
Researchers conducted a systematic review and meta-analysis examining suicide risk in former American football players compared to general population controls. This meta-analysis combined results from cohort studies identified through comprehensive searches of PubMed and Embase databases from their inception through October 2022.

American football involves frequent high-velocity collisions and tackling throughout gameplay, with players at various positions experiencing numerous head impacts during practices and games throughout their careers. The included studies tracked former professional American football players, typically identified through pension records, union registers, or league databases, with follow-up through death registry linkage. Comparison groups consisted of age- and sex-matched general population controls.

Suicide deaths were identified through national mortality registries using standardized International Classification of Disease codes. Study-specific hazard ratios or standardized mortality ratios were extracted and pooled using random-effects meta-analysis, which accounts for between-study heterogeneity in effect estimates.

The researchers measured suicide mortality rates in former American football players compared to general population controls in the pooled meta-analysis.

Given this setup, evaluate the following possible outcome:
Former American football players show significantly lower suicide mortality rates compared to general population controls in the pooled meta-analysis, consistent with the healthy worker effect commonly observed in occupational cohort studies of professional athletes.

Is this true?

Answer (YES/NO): YES